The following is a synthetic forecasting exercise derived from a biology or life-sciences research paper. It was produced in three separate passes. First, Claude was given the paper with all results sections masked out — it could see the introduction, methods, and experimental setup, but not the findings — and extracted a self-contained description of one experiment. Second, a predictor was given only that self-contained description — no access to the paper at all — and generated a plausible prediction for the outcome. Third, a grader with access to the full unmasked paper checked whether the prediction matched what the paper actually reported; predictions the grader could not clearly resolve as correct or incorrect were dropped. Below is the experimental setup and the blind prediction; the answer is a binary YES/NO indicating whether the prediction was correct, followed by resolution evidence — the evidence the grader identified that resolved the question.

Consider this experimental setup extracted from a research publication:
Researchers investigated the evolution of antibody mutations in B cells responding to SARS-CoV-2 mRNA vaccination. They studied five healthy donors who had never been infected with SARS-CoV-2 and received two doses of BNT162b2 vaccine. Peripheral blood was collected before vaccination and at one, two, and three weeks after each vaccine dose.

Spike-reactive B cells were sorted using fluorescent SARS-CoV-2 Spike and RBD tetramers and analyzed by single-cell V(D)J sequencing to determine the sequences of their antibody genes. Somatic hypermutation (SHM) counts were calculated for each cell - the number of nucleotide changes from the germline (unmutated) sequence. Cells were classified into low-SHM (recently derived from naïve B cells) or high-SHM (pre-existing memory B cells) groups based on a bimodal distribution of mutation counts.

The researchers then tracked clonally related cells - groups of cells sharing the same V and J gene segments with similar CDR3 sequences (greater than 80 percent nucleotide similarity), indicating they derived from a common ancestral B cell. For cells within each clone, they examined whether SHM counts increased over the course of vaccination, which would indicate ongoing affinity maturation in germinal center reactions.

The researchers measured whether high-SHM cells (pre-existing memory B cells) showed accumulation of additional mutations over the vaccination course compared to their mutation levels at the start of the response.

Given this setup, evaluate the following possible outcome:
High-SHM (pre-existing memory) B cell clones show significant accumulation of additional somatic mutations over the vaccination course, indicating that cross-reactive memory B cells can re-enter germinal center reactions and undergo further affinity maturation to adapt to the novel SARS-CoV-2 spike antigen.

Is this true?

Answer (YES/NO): NO